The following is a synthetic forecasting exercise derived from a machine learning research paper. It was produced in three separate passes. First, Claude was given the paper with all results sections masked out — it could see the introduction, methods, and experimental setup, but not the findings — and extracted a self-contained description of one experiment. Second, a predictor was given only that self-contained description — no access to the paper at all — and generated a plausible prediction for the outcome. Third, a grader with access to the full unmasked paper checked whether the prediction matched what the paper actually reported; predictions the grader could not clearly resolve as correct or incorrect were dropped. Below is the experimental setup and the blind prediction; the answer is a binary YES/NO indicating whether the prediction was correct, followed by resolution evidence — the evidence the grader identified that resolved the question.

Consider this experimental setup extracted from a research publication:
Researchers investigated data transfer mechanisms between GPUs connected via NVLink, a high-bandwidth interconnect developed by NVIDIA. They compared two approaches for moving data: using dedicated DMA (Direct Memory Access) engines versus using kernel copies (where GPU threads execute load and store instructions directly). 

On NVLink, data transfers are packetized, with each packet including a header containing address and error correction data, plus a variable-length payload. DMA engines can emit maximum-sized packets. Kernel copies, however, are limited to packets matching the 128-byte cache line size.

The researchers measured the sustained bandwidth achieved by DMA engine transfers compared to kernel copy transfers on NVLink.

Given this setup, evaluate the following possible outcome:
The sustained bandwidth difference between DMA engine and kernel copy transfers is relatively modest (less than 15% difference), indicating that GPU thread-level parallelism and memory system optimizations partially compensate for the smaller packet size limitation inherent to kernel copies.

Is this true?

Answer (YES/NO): YES